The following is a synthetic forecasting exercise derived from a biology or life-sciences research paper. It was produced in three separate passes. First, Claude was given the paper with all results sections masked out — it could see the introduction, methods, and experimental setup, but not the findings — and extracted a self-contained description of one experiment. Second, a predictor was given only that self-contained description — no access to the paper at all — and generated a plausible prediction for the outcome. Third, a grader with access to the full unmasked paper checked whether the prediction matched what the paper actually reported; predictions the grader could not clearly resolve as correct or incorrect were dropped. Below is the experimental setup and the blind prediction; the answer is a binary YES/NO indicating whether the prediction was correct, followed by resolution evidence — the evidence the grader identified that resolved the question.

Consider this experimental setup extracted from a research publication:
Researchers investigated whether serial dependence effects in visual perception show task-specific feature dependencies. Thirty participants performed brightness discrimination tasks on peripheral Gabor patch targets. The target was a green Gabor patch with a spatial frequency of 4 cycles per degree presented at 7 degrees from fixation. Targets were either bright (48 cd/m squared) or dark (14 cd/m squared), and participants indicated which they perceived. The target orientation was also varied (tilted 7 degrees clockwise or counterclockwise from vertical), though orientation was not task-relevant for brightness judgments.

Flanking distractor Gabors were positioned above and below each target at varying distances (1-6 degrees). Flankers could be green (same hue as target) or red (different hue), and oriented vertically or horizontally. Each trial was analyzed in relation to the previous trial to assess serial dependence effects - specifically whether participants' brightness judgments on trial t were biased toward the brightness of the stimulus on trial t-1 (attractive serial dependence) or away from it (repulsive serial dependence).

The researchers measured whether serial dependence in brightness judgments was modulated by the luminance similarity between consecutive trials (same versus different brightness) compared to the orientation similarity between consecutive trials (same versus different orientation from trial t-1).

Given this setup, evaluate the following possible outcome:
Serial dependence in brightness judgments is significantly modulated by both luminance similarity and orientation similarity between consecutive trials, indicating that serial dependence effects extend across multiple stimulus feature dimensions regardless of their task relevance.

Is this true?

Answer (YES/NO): NO